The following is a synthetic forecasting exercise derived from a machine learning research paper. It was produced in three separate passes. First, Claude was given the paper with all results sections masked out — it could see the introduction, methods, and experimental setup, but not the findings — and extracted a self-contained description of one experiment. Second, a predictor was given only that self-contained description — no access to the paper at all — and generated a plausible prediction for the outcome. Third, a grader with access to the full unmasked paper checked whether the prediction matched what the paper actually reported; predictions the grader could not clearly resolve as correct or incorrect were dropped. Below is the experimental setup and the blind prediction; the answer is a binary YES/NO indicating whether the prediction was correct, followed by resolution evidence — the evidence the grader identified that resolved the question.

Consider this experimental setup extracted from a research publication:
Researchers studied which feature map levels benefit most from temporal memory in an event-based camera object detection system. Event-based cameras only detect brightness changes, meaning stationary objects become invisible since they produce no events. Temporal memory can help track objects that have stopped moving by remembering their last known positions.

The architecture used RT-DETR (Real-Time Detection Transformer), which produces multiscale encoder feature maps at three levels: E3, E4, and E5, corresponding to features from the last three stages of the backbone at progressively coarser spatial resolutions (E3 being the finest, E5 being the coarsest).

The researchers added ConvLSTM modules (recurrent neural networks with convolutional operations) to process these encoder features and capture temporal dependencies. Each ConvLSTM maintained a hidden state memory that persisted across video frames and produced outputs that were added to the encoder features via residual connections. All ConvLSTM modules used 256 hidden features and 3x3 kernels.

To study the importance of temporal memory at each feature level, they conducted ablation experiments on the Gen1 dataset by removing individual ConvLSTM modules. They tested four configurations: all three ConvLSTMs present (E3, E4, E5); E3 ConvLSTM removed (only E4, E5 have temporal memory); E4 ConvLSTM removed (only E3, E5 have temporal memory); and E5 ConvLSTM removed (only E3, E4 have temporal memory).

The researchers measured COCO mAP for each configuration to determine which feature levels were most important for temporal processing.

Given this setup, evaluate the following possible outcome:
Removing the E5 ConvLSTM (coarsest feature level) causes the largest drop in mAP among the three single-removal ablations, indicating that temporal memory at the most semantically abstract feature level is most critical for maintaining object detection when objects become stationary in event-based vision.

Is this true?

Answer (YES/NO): NO